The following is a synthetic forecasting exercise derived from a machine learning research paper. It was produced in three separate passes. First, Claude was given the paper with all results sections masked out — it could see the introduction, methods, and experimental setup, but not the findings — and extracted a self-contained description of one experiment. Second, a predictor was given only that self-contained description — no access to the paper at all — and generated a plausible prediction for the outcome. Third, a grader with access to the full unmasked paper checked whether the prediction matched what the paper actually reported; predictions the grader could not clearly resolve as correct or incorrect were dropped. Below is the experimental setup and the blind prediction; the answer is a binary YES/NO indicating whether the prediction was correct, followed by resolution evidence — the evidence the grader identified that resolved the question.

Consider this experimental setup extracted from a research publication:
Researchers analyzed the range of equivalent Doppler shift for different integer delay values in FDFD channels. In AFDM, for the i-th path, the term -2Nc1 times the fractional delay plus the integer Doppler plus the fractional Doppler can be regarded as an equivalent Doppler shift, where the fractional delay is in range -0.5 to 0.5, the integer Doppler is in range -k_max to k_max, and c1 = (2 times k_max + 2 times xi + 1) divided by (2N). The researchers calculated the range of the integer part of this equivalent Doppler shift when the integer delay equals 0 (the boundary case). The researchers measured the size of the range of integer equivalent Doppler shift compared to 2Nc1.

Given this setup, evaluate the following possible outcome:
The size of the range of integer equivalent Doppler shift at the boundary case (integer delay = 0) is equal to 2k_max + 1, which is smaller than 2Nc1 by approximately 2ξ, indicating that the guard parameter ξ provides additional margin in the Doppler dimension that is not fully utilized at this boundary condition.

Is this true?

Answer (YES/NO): NO